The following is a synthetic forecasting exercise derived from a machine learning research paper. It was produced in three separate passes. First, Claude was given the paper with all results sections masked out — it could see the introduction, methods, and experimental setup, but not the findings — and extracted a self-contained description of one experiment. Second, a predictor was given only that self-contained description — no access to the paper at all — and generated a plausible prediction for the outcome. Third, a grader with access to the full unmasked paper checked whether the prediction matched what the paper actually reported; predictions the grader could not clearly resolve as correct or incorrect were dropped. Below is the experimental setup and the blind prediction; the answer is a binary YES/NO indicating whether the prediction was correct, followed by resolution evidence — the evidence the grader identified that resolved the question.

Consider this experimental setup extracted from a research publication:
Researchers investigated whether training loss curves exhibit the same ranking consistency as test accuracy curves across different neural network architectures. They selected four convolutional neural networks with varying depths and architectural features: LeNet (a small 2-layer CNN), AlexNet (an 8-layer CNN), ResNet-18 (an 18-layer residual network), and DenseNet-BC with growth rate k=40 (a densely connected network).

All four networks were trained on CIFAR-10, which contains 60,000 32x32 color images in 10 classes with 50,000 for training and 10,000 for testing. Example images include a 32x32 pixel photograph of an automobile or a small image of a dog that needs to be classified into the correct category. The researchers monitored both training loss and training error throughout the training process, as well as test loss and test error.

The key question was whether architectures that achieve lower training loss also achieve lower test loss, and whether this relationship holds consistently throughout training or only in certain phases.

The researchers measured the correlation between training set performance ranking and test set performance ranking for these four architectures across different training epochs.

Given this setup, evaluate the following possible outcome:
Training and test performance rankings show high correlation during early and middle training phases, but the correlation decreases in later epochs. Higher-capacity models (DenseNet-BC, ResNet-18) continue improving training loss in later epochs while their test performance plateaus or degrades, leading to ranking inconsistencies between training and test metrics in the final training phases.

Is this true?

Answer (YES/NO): NO